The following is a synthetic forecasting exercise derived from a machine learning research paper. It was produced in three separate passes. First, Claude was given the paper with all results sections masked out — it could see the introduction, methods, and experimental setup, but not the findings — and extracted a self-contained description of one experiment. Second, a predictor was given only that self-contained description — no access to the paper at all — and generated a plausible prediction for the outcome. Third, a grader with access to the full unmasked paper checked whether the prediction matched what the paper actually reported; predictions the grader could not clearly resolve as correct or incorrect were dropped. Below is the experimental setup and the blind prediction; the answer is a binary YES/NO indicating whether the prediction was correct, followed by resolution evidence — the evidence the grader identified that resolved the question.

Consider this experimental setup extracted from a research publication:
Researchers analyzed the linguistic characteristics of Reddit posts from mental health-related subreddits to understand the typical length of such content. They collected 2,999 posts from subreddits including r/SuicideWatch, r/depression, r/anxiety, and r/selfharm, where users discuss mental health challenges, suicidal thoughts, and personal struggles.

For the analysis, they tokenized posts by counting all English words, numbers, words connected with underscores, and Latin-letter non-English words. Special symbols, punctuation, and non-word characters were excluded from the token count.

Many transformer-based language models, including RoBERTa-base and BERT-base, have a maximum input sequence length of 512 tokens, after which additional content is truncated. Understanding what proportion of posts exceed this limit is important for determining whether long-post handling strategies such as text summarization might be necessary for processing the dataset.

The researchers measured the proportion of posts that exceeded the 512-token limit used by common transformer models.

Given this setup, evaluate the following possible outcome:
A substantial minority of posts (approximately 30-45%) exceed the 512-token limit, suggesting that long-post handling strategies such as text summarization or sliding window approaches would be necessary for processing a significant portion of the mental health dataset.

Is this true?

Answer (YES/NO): NO